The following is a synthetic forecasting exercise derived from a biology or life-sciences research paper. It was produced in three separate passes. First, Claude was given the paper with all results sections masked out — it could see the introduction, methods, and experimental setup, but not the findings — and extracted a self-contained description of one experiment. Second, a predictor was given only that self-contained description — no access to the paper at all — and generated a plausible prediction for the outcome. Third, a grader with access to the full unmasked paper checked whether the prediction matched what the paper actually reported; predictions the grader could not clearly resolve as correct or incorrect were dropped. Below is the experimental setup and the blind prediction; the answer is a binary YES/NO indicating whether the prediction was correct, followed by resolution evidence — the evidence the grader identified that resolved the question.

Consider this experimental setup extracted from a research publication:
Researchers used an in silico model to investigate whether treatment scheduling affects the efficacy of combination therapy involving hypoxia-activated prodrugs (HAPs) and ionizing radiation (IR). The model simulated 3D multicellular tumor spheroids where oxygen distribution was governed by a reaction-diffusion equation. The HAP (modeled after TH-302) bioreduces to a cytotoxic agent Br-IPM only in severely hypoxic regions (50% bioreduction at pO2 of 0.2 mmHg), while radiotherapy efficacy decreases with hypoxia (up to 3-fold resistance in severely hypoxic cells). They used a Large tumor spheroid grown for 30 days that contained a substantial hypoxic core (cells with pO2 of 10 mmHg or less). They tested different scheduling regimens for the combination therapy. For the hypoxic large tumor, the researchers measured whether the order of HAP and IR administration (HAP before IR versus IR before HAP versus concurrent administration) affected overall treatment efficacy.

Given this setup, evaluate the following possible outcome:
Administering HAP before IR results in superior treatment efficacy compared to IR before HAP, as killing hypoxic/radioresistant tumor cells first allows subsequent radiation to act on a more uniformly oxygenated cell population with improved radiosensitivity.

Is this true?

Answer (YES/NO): YES